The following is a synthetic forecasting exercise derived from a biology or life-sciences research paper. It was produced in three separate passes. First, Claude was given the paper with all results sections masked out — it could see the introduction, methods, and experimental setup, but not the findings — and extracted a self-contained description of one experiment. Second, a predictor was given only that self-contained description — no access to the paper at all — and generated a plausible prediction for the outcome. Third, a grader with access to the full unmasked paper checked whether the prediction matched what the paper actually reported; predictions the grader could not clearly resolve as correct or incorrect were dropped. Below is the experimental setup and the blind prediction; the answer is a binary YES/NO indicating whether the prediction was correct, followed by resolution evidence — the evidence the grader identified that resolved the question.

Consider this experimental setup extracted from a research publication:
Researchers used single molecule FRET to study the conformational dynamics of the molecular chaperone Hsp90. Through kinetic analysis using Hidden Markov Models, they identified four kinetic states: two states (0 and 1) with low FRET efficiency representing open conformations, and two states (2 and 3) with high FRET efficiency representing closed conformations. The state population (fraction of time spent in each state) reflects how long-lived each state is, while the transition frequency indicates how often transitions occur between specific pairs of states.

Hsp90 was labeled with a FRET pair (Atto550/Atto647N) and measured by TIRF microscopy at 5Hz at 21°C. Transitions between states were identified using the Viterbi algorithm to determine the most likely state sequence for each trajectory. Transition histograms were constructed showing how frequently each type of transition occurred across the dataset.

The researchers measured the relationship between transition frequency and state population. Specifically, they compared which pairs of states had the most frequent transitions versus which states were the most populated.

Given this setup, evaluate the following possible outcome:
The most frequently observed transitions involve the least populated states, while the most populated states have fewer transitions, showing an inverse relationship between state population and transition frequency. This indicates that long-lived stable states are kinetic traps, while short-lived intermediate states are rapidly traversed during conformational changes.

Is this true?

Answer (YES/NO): YES